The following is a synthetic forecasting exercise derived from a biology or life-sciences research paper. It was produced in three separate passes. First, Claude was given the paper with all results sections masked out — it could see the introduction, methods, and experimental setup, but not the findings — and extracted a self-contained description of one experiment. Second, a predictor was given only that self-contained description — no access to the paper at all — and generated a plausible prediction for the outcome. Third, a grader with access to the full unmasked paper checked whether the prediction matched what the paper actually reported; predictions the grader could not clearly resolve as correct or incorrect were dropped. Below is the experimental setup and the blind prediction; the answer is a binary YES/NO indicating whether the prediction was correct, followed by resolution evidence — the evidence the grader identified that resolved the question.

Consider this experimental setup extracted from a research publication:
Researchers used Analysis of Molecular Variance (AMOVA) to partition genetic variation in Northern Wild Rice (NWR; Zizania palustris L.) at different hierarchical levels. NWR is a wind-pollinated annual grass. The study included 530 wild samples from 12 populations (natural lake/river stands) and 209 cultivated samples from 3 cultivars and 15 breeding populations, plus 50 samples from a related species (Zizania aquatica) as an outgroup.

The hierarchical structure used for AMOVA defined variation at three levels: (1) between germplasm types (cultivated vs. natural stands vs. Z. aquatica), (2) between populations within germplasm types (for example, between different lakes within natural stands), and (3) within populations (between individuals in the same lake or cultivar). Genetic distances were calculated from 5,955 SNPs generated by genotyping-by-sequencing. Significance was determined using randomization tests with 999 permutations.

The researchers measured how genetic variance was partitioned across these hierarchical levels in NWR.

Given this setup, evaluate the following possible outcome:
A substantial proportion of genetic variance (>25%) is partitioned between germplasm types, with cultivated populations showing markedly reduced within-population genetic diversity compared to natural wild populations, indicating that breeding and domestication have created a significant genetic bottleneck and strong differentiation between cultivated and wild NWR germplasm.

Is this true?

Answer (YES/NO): NO